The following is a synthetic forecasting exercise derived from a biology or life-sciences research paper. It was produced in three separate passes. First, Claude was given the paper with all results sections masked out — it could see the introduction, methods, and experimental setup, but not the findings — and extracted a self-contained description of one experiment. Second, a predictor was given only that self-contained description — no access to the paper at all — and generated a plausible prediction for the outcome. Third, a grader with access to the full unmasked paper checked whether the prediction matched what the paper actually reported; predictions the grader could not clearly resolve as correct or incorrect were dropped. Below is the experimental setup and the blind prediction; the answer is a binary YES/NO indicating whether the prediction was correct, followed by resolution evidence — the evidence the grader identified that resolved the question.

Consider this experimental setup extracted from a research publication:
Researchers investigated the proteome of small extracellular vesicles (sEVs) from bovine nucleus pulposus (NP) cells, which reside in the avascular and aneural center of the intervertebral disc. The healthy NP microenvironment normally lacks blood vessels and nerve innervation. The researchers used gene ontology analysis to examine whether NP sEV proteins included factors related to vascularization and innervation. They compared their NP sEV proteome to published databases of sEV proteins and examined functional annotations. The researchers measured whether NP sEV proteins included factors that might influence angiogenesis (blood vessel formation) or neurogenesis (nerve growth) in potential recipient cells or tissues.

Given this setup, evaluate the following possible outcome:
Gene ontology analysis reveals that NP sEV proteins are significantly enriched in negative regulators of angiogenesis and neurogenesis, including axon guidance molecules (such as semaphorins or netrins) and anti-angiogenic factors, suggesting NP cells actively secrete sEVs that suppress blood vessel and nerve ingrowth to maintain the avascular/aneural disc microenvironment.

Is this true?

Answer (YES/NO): NO